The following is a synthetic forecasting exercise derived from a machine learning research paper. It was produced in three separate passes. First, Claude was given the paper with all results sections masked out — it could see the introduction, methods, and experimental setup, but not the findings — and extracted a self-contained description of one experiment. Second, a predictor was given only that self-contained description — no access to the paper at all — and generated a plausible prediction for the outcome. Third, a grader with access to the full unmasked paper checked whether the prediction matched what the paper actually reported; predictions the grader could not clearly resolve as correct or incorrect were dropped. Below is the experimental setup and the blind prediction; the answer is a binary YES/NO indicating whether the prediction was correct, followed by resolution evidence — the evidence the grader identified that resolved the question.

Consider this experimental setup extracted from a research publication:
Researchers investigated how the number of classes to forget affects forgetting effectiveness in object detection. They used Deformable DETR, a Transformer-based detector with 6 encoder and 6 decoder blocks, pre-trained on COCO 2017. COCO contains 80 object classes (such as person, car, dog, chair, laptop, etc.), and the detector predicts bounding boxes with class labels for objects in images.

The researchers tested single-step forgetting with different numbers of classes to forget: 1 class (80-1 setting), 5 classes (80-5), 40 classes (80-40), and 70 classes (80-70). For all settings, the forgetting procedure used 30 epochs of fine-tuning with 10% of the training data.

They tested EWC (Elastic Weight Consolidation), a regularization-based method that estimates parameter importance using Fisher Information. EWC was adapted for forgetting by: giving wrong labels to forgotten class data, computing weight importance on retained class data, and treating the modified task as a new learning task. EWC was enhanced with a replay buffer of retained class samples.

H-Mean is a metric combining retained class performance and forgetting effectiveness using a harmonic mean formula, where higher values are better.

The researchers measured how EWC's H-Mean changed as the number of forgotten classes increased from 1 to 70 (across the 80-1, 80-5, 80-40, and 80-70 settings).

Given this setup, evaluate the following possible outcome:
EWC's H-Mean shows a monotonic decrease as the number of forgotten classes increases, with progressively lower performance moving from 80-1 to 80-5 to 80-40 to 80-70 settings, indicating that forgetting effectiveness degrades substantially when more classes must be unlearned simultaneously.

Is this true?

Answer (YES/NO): NO